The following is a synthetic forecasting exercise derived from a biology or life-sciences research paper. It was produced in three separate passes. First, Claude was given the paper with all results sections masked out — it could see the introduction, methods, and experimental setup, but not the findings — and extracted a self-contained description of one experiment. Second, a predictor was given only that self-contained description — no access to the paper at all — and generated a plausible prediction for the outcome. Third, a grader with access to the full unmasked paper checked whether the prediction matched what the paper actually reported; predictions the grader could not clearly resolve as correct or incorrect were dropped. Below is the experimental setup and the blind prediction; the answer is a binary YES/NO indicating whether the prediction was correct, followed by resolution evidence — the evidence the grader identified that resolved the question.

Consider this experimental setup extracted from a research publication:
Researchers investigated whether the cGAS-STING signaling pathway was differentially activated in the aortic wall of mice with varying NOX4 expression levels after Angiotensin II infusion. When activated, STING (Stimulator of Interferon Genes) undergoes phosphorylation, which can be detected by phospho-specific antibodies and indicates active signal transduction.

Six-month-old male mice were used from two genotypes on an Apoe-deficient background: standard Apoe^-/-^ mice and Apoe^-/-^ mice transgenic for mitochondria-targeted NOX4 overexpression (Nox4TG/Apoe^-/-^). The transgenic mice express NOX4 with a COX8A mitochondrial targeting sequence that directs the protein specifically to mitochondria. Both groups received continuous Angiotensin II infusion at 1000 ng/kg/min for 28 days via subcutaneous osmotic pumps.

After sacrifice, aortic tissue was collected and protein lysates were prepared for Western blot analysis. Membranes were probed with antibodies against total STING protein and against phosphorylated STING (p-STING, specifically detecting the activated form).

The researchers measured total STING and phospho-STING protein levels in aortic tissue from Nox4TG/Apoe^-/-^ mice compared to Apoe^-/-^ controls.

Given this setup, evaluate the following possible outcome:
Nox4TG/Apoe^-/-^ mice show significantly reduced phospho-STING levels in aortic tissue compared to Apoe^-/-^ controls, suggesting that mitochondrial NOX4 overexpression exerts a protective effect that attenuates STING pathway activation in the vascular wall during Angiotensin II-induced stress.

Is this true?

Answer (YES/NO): NO